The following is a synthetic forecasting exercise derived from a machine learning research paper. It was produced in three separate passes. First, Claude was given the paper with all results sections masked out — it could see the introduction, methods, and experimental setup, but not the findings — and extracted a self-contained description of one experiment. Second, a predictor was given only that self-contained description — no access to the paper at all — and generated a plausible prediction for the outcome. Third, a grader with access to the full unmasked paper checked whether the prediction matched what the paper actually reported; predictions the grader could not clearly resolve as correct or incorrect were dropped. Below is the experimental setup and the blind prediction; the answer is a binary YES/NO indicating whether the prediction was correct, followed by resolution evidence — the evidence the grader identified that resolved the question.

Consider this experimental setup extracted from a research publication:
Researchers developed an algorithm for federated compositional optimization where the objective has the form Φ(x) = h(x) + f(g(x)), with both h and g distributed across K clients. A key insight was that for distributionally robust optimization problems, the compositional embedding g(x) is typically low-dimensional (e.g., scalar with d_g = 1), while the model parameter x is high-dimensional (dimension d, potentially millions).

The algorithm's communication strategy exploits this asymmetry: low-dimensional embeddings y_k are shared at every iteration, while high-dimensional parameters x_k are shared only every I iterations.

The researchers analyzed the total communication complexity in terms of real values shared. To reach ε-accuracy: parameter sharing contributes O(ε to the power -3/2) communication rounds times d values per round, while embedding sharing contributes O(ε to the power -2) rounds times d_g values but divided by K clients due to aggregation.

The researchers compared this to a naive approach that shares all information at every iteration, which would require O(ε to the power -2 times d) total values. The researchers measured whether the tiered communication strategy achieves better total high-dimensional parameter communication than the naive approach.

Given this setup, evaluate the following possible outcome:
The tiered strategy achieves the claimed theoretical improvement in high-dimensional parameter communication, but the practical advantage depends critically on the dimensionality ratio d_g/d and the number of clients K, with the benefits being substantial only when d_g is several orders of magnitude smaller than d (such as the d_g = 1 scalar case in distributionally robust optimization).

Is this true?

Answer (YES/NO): YES